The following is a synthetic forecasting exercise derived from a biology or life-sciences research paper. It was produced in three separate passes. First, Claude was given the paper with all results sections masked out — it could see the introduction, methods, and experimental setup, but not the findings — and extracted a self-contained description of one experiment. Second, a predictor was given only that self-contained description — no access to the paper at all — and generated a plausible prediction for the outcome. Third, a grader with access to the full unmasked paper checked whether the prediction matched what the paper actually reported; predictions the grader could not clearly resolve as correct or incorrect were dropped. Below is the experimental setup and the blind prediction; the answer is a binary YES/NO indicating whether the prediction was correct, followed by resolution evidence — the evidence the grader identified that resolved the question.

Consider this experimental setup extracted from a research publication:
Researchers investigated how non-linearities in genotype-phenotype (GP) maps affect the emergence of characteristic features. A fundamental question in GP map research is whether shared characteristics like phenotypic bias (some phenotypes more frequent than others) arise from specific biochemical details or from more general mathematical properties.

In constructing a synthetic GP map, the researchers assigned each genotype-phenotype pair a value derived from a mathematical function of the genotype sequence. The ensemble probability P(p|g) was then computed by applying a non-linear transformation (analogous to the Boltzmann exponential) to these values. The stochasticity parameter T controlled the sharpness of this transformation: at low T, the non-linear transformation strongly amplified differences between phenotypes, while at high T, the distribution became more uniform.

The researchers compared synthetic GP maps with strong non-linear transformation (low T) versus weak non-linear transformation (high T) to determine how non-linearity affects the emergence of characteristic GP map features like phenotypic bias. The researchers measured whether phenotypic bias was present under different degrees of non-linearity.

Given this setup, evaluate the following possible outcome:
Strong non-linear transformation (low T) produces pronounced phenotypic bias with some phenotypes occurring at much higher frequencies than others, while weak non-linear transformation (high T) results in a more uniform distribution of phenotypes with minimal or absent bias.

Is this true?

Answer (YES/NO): YES